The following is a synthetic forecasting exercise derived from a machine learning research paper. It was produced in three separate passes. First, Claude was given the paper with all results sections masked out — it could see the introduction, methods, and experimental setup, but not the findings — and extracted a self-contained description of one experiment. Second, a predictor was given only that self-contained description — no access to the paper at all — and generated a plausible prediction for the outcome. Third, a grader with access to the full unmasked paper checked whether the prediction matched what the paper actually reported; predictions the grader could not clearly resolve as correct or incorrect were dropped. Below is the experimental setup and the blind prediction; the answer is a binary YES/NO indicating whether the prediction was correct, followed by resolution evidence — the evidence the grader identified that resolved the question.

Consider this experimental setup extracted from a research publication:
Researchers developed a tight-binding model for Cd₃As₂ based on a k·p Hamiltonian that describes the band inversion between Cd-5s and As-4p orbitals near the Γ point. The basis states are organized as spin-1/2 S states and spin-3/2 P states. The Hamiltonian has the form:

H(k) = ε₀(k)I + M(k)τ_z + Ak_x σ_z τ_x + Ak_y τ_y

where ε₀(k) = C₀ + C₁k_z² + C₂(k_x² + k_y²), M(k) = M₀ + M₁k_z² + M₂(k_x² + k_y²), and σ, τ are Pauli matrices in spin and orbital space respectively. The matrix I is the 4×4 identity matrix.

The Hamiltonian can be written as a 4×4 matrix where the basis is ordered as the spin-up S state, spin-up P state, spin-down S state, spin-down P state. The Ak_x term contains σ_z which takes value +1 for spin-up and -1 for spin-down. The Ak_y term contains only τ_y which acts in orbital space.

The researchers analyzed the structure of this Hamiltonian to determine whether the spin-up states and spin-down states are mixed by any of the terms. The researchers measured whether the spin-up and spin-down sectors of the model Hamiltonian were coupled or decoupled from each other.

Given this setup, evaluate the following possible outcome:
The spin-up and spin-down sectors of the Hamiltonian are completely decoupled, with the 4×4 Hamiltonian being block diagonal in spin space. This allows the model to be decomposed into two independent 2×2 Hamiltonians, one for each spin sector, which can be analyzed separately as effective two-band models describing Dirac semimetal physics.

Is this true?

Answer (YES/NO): YES